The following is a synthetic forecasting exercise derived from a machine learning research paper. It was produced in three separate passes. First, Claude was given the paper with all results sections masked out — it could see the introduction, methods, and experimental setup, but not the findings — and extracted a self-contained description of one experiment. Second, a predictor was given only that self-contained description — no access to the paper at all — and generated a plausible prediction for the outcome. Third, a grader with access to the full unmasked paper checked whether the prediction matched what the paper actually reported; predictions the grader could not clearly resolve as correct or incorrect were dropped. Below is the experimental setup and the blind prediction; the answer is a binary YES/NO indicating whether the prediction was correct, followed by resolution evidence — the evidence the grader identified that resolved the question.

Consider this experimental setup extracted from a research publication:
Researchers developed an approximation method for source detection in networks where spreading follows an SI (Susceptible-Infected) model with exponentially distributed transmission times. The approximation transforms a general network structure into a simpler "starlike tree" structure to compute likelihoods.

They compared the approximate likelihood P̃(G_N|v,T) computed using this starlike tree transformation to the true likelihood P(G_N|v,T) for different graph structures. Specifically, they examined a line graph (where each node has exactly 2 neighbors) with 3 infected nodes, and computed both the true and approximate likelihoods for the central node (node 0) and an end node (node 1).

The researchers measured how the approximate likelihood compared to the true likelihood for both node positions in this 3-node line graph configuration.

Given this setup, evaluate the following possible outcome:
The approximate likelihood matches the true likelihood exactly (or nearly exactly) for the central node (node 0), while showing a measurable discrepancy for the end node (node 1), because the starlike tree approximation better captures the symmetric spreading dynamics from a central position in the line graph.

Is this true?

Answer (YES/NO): NO